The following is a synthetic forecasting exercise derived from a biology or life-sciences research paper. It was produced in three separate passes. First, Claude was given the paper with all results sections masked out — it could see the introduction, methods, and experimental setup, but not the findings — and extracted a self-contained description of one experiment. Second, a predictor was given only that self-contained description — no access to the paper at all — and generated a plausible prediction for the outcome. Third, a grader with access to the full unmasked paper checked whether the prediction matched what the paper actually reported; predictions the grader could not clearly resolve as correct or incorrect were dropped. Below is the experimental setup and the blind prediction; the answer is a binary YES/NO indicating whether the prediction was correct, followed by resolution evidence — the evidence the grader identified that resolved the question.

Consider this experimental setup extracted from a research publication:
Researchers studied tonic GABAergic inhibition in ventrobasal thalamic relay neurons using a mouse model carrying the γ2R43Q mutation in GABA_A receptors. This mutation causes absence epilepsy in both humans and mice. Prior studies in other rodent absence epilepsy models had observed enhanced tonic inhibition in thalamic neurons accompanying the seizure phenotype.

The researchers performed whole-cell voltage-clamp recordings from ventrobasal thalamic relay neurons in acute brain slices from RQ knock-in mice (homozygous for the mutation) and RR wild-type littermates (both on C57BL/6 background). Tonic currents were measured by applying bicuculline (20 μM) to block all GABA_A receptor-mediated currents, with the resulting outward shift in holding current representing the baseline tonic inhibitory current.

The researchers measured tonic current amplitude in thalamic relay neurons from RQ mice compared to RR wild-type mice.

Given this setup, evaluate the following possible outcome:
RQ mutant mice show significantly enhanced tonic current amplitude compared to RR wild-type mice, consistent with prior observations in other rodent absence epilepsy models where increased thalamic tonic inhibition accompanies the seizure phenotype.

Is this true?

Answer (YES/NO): NO